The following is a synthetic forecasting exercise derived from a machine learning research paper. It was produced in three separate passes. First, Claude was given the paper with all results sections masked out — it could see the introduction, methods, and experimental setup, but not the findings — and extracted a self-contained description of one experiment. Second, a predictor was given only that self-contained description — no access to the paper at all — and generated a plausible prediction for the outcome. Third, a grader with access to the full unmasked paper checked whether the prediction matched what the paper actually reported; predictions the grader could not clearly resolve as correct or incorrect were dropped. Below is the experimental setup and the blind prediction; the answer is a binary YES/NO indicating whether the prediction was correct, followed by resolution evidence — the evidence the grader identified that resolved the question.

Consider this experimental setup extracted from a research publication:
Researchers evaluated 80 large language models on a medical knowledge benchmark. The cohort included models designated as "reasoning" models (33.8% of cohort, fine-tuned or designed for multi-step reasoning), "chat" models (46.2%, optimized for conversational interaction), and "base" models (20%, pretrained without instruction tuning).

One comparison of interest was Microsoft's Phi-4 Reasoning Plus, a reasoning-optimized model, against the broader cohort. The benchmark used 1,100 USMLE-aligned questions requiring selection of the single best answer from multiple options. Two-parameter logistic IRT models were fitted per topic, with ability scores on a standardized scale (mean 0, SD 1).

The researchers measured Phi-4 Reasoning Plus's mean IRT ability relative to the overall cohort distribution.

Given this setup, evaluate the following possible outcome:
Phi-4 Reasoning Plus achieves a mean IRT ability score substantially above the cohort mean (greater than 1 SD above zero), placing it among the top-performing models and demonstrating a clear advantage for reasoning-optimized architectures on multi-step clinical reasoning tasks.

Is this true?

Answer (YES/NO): NO